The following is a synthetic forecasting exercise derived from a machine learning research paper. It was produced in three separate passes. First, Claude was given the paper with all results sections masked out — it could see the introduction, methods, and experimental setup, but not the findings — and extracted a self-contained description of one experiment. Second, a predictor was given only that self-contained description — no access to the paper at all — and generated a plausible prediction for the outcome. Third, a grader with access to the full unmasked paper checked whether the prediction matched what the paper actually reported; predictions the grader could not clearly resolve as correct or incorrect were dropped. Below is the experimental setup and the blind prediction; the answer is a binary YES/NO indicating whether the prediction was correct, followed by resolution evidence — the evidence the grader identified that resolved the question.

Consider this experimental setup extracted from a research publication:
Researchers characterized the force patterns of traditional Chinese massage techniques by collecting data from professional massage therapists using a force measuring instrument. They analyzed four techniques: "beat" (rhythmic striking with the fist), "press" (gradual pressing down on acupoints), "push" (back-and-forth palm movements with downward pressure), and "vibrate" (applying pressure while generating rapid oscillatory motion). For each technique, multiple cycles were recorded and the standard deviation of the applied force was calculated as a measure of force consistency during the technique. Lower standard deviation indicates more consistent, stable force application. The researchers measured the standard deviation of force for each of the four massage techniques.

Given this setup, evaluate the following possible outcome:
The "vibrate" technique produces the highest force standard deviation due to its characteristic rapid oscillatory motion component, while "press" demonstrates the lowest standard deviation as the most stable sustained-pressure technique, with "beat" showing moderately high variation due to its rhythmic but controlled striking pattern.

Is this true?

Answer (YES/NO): NO